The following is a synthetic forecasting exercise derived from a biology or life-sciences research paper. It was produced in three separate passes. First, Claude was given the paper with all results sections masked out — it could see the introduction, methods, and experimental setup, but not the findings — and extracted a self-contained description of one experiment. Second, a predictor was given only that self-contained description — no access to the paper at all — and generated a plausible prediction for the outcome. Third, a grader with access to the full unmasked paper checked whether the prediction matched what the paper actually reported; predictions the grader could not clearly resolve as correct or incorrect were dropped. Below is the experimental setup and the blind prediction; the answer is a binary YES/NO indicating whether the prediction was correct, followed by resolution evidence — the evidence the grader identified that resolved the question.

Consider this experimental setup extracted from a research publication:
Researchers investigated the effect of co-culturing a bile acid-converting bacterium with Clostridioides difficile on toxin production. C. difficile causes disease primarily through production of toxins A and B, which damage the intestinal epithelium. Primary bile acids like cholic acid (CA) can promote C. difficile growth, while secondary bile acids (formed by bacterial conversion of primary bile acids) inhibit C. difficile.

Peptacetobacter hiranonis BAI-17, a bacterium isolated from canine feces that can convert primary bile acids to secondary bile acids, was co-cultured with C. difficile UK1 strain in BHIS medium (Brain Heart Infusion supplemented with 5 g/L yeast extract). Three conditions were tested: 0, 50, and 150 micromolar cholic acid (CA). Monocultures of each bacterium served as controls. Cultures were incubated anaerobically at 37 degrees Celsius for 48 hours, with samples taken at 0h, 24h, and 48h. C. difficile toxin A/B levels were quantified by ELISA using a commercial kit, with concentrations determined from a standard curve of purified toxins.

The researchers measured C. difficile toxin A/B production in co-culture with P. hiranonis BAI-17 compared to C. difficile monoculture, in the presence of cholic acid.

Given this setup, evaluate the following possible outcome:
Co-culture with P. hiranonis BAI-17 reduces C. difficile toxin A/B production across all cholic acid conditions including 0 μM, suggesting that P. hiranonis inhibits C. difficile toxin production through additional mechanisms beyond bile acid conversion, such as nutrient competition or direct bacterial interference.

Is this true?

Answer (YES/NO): NO